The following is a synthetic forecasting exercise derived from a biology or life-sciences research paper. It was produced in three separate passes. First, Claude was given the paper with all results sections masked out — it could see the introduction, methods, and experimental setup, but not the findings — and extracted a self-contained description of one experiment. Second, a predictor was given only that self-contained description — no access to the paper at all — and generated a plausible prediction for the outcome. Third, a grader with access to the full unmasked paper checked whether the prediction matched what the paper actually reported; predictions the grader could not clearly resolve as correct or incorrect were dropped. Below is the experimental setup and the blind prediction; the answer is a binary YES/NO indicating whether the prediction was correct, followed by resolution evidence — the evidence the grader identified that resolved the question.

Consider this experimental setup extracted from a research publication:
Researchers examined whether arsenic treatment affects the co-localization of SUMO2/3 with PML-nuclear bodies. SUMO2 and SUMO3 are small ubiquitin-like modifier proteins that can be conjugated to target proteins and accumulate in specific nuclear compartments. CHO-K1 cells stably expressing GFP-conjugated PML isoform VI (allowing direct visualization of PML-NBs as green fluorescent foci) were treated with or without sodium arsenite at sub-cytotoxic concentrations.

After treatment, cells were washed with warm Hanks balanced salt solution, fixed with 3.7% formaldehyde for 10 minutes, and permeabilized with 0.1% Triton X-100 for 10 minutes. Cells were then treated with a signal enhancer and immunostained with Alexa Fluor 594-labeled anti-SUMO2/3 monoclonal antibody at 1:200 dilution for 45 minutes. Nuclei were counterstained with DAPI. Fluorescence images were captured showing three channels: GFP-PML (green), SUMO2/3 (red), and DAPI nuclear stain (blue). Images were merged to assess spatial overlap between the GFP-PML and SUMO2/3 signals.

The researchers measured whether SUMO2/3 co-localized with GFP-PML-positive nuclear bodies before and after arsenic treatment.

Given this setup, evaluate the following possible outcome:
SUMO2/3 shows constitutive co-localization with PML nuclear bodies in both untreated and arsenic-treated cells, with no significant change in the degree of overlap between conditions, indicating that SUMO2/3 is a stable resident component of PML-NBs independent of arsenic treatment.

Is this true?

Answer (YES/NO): YES